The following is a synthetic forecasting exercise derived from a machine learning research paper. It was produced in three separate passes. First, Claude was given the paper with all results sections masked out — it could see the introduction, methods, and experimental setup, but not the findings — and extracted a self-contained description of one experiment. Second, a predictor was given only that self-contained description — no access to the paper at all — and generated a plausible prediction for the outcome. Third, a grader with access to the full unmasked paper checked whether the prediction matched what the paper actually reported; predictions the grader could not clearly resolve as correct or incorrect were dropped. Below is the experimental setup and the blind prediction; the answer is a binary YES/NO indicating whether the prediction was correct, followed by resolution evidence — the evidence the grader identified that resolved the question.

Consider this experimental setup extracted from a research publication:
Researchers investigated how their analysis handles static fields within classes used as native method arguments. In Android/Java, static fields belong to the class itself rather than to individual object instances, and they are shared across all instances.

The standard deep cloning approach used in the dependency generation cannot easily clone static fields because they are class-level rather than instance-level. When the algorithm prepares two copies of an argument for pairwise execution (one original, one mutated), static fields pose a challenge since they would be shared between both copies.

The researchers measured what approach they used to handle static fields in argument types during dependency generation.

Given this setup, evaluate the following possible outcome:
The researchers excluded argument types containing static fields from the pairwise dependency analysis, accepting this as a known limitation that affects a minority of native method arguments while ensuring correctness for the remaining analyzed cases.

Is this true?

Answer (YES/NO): NO